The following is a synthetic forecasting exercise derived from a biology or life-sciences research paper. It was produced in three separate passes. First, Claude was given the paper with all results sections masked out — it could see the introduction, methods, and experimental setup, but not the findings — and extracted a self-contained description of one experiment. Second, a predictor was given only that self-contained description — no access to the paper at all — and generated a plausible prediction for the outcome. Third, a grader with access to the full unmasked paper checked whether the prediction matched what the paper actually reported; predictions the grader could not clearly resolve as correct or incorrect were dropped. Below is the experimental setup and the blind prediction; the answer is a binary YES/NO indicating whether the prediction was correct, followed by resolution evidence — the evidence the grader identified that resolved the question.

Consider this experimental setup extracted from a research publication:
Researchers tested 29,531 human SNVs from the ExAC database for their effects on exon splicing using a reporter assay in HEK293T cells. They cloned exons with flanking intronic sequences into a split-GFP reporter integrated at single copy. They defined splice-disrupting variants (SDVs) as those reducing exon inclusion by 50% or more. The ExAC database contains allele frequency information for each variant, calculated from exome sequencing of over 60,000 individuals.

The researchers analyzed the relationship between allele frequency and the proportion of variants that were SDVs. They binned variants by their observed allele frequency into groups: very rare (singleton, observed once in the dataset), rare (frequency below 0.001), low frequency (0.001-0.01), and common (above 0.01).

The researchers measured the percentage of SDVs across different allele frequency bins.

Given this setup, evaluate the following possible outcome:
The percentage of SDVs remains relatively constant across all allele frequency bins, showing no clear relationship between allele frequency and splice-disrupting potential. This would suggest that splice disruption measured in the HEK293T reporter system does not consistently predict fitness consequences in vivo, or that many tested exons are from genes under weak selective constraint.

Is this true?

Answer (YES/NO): NO